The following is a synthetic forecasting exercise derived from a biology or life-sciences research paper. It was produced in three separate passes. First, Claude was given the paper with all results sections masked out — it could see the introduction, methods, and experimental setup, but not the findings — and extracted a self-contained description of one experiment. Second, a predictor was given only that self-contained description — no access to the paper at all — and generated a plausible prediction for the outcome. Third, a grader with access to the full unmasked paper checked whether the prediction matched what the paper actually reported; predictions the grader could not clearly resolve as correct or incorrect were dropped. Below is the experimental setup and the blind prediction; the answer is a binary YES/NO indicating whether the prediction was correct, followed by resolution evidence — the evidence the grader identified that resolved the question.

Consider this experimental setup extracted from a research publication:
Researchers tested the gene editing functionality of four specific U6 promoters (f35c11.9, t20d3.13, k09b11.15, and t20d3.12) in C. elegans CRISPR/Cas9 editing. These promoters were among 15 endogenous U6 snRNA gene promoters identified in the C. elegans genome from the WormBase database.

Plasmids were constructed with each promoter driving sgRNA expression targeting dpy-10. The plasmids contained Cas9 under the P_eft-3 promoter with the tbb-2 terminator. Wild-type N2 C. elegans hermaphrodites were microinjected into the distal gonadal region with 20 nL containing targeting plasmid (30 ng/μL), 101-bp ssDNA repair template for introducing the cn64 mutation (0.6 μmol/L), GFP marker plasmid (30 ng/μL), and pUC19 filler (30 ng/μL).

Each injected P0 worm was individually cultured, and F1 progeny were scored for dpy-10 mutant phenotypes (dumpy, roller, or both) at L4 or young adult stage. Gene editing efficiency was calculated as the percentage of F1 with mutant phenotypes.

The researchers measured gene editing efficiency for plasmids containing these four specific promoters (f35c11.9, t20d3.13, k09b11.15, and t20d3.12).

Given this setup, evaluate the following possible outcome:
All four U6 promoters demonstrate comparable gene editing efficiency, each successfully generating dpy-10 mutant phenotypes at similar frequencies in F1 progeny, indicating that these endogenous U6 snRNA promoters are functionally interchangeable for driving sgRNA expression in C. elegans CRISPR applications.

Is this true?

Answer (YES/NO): NO